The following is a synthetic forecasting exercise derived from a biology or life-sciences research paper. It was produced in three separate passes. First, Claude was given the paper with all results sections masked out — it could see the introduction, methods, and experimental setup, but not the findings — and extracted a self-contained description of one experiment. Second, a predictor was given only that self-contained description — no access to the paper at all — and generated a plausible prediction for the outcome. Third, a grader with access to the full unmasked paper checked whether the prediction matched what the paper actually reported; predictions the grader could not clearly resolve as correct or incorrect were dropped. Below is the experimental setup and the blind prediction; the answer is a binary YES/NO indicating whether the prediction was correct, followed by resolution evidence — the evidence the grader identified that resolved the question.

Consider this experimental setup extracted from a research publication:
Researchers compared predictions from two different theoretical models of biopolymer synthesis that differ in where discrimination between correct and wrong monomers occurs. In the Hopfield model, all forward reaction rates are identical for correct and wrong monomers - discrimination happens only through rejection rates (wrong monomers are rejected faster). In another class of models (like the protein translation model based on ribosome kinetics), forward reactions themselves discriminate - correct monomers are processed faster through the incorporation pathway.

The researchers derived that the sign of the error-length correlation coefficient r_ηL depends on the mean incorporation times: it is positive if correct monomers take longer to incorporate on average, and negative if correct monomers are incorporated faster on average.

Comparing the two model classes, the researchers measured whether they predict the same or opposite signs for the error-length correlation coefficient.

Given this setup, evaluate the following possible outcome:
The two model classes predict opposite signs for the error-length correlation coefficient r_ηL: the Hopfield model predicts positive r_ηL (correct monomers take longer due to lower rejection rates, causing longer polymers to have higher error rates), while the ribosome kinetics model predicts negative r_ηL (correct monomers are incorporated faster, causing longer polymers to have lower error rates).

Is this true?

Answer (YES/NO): YES